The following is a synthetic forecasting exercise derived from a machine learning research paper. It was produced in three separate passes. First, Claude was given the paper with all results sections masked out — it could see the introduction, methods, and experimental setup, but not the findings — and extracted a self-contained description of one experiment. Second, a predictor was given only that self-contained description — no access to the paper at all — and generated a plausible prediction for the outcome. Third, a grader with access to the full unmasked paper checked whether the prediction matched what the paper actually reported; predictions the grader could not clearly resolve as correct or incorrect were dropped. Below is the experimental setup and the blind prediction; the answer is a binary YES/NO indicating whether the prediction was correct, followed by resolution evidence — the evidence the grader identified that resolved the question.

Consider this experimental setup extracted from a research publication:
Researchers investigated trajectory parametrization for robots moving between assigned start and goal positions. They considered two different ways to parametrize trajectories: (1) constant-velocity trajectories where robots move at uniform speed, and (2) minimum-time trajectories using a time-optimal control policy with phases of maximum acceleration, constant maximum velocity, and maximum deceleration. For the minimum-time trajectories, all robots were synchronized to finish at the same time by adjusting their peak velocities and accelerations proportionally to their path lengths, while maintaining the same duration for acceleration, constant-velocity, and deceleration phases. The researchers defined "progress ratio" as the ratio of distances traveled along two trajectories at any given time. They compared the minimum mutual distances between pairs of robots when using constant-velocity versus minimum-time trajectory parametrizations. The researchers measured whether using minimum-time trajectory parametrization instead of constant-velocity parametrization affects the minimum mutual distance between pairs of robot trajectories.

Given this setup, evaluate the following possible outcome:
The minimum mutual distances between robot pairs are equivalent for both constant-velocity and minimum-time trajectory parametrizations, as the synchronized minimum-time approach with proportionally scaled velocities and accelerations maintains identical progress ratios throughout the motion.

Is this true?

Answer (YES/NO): YES